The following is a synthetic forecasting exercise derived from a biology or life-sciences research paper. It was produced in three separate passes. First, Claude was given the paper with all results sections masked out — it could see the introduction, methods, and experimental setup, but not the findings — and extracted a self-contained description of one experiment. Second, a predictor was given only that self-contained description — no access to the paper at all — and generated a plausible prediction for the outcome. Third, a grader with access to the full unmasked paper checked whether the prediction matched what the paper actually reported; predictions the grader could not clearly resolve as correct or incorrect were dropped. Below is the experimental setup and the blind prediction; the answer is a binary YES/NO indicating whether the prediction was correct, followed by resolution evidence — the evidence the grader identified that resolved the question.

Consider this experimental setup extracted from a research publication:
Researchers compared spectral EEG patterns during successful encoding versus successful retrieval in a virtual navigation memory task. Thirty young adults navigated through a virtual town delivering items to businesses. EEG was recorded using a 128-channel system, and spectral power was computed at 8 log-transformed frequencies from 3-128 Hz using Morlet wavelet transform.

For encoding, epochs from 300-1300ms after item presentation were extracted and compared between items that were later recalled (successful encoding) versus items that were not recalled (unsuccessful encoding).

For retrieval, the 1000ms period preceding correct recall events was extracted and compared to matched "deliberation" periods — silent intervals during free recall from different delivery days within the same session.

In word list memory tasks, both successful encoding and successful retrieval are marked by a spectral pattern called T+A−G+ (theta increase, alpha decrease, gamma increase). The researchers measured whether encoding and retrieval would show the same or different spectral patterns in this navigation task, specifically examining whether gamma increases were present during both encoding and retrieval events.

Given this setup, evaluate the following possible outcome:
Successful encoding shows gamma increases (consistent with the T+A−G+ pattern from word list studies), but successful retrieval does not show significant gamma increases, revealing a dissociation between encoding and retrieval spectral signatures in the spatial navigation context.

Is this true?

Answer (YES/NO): NO